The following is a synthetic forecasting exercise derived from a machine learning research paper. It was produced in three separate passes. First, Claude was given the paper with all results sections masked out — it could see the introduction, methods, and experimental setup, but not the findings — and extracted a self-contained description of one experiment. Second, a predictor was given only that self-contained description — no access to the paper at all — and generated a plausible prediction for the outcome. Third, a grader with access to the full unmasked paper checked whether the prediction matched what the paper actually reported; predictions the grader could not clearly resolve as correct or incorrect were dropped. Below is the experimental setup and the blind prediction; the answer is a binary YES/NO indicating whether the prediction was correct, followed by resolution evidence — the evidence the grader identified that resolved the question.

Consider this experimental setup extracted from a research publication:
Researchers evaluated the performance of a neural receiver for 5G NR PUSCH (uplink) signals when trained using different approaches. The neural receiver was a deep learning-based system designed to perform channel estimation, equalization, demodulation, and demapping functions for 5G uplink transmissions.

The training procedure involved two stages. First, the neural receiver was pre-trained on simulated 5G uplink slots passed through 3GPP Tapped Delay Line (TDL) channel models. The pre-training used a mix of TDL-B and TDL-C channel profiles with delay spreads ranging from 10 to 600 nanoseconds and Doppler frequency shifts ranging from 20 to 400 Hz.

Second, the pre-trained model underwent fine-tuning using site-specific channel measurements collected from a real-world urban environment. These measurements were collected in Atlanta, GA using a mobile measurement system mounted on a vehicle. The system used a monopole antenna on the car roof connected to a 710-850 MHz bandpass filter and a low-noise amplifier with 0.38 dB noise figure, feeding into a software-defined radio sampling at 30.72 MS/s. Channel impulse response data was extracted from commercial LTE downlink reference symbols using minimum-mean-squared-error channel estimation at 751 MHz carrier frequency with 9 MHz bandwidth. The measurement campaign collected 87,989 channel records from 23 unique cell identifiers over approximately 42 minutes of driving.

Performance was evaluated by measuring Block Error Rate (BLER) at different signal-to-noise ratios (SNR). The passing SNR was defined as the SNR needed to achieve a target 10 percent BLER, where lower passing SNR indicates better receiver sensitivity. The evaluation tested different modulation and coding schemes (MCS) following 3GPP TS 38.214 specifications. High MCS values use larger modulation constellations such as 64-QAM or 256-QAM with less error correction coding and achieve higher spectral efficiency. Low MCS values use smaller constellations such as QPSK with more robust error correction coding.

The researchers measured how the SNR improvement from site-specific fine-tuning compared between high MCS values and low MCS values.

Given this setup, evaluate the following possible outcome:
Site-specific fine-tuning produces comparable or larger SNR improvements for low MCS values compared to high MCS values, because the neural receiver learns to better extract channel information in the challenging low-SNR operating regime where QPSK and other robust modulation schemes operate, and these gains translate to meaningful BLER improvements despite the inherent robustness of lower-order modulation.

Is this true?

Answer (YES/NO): NO